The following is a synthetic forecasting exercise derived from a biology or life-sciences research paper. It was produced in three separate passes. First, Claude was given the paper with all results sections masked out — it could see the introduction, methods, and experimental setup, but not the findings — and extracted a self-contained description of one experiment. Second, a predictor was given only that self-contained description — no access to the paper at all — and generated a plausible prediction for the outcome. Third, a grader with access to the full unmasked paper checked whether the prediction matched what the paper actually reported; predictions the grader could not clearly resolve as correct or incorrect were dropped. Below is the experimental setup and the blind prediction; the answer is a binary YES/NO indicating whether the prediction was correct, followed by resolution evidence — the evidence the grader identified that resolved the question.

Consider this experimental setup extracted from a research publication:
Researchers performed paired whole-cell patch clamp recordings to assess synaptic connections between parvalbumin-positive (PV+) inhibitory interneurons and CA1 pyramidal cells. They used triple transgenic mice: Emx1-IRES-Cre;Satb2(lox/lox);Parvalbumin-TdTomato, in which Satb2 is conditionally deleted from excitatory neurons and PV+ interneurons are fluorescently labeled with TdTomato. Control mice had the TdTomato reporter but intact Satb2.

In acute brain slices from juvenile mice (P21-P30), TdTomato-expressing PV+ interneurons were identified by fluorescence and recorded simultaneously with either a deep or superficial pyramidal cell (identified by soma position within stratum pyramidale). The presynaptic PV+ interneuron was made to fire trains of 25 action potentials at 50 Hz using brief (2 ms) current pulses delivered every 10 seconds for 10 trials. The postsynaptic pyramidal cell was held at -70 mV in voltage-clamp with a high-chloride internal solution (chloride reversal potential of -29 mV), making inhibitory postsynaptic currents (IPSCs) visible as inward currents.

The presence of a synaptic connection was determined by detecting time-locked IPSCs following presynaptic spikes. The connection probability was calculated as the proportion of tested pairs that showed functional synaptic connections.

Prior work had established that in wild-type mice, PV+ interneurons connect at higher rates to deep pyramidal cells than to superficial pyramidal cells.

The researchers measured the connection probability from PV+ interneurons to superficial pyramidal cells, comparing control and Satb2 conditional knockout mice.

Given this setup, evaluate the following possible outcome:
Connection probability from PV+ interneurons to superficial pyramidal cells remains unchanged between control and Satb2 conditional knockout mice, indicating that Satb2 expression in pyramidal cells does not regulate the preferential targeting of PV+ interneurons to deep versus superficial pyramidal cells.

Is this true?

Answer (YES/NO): NO